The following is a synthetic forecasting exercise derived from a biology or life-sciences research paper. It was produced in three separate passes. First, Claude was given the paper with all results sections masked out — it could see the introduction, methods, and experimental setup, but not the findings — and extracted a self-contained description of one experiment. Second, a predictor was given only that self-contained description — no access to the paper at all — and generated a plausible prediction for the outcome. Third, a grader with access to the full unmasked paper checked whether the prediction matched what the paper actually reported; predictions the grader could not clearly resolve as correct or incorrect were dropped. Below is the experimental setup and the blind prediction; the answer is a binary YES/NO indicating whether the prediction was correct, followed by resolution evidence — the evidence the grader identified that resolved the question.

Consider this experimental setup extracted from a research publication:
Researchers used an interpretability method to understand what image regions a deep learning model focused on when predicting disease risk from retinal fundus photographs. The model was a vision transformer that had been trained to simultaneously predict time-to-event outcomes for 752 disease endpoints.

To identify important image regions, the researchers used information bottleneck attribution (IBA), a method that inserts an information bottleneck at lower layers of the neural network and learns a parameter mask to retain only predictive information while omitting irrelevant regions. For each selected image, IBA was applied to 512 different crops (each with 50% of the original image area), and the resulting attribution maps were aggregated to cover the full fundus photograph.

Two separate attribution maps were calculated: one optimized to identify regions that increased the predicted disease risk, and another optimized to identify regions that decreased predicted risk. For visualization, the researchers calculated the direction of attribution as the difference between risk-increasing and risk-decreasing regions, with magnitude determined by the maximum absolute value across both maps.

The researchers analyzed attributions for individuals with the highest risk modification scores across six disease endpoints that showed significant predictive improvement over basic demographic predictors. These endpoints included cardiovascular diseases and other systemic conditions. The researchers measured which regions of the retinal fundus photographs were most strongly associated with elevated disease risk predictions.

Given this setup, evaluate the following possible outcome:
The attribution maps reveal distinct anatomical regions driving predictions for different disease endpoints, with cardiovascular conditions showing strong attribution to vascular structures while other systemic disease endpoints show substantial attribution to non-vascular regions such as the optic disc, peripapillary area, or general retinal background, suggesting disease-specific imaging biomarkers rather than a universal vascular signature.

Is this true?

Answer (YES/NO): NO